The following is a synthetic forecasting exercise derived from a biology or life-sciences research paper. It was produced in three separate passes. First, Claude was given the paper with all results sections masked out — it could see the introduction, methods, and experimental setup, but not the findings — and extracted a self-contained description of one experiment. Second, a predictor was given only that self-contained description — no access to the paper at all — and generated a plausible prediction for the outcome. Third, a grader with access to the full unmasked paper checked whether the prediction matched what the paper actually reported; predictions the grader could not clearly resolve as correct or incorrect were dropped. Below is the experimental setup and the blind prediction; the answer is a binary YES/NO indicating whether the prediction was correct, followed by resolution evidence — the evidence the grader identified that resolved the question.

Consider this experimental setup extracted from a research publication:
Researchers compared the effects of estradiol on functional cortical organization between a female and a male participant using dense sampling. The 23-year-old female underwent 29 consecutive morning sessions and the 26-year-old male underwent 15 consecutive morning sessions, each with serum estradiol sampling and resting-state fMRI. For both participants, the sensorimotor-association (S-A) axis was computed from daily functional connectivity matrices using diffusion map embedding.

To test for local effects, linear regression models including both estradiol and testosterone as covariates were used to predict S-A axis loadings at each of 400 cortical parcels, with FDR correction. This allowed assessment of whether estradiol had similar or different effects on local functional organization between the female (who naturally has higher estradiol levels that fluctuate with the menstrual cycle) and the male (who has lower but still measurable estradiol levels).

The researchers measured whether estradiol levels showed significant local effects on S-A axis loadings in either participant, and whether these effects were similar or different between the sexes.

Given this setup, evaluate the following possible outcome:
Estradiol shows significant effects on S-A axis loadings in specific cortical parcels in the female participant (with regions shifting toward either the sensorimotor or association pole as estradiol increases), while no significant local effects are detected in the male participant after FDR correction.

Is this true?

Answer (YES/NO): NO